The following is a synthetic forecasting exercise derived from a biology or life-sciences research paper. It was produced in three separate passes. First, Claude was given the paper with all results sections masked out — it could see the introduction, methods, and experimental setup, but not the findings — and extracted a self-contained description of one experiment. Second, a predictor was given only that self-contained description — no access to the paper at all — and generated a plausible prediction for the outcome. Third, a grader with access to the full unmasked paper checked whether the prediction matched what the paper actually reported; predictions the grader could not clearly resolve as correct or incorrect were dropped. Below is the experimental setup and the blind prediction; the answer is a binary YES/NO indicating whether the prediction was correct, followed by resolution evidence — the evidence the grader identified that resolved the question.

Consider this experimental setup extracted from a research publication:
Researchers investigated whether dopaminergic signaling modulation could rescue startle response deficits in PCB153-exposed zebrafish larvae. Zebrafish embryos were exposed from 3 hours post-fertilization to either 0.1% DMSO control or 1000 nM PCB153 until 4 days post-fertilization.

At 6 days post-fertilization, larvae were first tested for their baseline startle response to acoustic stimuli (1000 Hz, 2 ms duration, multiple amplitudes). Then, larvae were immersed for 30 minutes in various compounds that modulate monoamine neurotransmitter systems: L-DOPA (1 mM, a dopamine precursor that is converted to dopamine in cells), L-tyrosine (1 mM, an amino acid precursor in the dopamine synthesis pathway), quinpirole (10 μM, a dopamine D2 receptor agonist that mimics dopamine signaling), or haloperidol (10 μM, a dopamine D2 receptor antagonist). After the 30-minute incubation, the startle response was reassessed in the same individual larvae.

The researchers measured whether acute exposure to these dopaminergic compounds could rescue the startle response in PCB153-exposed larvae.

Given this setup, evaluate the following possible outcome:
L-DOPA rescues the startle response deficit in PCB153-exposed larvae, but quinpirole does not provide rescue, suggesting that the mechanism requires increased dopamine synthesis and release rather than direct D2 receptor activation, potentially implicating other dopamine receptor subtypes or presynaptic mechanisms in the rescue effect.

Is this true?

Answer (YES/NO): NO